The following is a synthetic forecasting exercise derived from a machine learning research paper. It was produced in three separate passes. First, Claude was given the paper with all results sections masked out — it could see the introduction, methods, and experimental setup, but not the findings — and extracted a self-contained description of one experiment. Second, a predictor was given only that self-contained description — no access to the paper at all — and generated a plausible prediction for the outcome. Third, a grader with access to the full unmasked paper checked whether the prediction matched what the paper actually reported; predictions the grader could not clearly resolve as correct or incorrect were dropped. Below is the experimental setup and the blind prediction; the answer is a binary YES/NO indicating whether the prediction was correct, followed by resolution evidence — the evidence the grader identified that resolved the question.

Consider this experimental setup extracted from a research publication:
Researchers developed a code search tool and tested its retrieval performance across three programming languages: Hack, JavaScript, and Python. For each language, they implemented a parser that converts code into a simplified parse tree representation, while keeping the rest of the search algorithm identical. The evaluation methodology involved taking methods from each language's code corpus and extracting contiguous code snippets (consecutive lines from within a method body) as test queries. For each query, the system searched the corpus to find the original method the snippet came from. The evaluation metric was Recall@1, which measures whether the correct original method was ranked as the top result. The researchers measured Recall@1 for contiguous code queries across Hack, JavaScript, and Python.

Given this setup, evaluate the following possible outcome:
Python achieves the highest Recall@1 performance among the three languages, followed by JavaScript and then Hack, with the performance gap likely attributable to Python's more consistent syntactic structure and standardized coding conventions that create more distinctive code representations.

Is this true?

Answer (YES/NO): NO